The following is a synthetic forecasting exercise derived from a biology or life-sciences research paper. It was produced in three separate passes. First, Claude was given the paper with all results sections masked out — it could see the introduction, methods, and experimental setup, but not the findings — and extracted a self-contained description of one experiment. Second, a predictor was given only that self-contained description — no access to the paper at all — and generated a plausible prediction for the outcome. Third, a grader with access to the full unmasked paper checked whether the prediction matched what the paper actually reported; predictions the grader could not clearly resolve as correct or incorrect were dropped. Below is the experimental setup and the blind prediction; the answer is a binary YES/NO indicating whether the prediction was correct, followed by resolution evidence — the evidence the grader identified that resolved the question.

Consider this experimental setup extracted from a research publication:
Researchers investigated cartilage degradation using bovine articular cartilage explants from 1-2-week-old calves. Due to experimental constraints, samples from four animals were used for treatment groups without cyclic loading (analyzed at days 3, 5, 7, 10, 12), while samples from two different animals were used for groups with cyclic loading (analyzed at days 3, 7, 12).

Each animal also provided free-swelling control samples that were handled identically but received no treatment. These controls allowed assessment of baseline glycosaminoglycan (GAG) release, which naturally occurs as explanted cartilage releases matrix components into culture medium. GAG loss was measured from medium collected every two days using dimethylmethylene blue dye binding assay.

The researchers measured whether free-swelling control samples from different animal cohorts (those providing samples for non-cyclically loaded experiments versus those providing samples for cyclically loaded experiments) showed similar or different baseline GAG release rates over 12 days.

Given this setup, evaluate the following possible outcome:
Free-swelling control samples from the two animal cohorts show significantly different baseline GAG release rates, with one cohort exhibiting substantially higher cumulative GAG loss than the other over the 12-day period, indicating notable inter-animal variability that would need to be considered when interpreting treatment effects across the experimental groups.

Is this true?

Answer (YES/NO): YES